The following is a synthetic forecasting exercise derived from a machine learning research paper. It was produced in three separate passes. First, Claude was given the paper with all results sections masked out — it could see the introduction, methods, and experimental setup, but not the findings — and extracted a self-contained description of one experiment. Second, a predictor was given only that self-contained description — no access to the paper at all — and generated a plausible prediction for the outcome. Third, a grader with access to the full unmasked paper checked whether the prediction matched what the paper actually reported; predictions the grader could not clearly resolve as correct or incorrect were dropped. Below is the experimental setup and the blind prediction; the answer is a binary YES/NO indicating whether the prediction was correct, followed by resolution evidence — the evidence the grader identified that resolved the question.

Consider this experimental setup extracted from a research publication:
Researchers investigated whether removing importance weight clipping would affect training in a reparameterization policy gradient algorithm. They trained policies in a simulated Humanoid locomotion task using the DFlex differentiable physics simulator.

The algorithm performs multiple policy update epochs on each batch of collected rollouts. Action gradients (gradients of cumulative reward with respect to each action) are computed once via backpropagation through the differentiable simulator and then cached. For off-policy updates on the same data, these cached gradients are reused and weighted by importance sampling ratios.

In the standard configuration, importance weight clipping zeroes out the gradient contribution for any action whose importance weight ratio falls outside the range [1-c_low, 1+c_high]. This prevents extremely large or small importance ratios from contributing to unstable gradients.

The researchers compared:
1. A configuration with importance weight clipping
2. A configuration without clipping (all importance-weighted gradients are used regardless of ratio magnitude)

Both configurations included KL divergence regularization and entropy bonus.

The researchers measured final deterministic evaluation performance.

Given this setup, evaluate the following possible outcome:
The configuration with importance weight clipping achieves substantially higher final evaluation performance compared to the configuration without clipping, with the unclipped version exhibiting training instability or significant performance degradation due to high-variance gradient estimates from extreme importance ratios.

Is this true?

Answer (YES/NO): NO